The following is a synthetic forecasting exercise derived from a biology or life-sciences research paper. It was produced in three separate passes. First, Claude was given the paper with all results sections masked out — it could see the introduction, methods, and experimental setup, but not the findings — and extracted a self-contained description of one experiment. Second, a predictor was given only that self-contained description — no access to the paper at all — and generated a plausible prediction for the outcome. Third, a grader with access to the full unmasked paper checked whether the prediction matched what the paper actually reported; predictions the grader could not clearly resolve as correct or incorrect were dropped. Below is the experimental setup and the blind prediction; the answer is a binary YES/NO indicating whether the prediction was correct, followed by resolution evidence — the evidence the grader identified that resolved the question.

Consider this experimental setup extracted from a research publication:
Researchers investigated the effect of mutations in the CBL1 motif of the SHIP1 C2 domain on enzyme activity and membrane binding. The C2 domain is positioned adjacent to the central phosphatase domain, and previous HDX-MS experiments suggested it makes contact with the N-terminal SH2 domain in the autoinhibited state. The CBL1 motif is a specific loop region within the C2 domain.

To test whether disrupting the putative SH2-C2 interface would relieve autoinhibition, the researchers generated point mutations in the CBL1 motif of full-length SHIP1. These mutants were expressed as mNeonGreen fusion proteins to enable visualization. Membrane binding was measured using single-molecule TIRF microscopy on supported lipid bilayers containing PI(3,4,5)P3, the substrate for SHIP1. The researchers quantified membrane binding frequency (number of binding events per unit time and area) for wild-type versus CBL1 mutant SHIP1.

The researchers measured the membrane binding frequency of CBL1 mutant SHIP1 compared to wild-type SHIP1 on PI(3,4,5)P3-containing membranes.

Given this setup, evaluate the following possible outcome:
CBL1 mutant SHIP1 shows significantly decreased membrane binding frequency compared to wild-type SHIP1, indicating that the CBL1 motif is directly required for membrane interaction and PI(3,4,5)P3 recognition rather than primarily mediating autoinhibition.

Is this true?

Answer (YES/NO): NO